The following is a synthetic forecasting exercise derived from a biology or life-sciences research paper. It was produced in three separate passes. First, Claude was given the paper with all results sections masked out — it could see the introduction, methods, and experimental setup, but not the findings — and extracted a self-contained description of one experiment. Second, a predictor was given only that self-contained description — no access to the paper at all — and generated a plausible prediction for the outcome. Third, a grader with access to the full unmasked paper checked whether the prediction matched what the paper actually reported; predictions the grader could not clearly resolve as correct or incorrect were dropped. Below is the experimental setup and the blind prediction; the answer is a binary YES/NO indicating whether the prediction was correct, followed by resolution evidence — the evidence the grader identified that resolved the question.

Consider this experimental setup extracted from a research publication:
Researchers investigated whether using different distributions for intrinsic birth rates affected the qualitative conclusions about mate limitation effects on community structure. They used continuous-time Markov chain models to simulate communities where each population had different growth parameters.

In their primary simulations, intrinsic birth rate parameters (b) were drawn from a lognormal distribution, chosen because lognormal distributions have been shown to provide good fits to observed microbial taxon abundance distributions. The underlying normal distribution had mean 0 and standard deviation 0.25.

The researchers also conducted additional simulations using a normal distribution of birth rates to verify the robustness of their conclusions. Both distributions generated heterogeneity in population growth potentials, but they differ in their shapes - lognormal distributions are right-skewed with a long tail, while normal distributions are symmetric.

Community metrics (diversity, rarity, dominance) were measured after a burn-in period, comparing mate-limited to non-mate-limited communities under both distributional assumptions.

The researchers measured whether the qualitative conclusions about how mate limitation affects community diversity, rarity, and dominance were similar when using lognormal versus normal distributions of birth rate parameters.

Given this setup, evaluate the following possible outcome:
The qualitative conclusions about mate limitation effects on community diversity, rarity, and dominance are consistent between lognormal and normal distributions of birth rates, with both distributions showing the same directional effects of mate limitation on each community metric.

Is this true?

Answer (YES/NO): YES